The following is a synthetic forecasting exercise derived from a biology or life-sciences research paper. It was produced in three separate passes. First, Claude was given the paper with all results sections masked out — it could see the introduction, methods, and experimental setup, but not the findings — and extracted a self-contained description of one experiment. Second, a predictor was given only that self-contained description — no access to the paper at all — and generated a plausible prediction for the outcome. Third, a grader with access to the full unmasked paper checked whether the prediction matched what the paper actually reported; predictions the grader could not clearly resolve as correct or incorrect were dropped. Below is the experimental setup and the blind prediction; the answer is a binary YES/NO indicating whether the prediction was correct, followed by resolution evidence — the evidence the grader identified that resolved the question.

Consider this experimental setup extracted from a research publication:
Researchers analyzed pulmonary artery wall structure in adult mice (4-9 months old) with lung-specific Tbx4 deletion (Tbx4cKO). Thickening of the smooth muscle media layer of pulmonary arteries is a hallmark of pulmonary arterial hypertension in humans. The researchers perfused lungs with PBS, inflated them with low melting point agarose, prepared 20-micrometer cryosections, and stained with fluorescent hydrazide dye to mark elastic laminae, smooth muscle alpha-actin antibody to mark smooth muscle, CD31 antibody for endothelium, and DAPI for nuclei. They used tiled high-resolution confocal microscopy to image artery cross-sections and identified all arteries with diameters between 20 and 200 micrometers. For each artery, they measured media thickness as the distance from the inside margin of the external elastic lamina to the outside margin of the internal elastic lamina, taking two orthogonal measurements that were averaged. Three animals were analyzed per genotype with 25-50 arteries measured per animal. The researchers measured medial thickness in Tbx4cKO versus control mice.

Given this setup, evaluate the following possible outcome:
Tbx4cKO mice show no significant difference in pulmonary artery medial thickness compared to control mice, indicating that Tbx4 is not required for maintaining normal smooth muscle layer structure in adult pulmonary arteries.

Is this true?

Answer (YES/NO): NO